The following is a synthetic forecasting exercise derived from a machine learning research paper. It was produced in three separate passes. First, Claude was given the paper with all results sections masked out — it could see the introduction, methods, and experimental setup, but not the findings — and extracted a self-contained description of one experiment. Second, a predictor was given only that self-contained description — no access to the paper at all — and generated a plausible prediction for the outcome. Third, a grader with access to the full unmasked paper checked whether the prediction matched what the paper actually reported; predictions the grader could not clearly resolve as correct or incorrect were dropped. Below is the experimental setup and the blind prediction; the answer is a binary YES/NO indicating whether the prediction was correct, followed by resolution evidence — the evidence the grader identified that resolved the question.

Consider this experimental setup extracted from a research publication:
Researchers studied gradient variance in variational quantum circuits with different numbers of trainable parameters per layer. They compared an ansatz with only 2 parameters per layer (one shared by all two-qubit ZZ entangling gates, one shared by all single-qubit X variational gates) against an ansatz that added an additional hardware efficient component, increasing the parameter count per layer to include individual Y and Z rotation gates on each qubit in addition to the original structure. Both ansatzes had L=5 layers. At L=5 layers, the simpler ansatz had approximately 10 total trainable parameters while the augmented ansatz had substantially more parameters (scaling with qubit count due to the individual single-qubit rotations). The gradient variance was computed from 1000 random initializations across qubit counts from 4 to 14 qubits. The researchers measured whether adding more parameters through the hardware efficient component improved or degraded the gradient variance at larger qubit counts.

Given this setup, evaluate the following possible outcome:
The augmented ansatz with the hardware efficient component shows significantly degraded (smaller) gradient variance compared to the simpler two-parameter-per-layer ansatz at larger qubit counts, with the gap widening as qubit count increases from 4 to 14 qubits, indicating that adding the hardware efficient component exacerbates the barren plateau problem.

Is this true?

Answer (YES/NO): YES